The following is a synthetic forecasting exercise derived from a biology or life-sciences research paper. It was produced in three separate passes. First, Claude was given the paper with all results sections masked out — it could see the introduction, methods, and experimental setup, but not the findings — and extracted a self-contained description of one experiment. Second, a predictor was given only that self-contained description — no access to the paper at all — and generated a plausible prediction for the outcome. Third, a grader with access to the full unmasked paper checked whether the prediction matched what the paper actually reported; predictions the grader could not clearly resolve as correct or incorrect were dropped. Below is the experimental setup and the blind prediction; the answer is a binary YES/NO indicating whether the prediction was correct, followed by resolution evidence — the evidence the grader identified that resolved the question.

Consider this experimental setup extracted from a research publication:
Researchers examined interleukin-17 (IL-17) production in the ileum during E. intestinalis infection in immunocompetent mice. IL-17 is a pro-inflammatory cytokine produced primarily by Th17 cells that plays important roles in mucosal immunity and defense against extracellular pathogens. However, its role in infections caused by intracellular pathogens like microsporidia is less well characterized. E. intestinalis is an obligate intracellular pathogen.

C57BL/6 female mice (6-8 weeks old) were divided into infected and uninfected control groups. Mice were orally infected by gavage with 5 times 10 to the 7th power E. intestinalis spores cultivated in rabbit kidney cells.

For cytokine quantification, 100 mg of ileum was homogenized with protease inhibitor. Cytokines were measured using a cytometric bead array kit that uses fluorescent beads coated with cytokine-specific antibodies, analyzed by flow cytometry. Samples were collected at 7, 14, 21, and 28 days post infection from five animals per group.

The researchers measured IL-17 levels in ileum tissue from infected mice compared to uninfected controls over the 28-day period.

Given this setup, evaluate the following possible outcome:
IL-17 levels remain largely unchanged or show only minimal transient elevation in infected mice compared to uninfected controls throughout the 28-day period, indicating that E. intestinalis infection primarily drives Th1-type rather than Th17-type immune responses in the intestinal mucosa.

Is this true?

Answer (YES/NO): YES